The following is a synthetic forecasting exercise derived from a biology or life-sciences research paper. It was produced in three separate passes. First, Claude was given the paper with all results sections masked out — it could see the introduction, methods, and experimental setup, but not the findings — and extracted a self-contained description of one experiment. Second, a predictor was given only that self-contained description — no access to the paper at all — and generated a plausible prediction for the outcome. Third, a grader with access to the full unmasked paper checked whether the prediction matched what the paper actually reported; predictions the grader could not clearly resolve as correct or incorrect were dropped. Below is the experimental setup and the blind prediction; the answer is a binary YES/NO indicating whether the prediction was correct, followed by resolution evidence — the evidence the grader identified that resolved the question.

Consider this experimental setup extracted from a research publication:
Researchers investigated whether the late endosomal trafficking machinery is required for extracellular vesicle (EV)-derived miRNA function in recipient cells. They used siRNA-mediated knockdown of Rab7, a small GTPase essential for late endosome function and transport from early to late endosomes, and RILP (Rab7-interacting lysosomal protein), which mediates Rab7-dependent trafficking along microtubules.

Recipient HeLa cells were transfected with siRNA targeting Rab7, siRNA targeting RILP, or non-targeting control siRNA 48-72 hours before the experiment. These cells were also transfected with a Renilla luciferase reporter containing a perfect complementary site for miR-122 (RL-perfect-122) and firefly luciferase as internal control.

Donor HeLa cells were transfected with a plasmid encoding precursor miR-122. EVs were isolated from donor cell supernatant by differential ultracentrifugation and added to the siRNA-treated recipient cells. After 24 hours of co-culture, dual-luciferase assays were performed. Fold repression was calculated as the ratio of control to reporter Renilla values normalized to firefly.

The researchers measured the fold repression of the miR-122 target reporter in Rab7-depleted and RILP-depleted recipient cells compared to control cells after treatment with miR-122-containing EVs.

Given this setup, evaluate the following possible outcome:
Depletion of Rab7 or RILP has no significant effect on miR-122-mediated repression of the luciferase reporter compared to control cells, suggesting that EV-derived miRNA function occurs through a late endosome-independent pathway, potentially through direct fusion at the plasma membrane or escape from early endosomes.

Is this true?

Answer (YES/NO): NO